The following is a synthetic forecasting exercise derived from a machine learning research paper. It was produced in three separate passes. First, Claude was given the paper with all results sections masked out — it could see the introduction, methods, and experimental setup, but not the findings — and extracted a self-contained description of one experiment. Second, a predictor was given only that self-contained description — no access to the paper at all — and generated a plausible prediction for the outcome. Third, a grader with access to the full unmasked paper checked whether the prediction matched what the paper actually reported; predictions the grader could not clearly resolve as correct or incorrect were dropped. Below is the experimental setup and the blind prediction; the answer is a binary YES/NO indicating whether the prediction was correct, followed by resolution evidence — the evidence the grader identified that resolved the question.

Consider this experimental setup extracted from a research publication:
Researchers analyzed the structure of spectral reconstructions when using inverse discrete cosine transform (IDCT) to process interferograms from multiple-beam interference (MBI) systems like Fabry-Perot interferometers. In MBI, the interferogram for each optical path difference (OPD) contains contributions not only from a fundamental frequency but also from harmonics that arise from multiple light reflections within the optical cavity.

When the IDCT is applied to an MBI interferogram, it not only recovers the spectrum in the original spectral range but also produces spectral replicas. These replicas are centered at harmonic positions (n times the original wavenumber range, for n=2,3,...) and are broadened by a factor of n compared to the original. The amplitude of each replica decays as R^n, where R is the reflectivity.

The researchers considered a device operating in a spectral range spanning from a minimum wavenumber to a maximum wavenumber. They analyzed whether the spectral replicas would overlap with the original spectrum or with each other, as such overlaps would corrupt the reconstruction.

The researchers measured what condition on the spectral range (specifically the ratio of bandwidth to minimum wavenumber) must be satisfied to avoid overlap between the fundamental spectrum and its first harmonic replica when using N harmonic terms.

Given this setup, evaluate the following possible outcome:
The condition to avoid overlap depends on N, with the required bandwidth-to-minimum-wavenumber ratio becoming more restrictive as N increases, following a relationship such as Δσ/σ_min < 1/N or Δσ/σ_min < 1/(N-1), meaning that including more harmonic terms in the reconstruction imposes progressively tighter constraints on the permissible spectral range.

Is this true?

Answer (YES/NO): NO